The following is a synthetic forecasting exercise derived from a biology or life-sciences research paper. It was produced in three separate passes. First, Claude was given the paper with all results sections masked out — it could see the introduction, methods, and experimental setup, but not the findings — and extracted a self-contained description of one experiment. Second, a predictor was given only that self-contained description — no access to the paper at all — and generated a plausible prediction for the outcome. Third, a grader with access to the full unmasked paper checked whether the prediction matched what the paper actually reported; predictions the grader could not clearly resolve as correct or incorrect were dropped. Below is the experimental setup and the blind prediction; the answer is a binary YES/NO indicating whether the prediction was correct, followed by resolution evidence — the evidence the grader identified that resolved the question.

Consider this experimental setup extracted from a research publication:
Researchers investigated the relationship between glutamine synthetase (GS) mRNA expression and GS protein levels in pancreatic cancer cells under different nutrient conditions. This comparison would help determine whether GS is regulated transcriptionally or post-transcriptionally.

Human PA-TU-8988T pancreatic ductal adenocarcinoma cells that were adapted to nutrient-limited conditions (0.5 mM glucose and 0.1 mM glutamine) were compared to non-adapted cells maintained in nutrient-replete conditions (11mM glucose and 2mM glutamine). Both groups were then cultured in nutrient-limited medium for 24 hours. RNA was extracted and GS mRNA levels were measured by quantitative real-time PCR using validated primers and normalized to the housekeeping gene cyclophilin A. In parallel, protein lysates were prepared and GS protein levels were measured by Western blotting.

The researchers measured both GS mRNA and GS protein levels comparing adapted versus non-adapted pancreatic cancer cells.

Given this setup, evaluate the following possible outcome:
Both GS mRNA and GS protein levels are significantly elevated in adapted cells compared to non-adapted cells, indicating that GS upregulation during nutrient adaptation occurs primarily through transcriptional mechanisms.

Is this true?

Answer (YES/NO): NO